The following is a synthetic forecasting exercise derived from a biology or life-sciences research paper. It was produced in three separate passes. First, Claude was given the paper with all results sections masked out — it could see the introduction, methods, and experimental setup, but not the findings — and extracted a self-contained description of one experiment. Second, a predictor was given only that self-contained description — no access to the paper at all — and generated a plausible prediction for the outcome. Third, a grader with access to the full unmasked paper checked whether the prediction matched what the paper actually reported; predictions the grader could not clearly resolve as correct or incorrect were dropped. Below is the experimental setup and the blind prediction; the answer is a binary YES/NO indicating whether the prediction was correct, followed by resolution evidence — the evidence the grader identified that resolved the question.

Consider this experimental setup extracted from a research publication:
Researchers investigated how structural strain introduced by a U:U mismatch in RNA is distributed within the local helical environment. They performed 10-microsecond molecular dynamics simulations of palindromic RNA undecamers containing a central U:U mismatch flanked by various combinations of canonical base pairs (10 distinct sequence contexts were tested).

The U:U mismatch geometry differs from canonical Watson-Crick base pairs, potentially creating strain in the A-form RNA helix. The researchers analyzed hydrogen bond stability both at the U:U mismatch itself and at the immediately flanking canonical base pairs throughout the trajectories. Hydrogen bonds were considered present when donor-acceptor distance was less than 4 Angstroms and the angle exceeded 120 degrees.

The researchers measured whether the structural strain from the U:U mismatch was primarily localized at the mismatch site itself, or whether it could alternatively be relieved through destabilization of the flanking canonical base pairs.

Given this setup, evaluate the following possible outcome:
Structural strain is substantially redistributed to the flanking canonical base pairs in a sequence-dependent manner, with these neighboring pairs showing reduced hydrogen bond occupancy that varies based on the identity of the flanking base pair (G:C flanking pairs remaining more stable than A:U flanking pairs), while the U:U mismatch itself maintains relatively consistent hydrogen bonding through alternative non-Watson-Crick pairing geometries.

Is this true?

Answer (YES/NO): NO